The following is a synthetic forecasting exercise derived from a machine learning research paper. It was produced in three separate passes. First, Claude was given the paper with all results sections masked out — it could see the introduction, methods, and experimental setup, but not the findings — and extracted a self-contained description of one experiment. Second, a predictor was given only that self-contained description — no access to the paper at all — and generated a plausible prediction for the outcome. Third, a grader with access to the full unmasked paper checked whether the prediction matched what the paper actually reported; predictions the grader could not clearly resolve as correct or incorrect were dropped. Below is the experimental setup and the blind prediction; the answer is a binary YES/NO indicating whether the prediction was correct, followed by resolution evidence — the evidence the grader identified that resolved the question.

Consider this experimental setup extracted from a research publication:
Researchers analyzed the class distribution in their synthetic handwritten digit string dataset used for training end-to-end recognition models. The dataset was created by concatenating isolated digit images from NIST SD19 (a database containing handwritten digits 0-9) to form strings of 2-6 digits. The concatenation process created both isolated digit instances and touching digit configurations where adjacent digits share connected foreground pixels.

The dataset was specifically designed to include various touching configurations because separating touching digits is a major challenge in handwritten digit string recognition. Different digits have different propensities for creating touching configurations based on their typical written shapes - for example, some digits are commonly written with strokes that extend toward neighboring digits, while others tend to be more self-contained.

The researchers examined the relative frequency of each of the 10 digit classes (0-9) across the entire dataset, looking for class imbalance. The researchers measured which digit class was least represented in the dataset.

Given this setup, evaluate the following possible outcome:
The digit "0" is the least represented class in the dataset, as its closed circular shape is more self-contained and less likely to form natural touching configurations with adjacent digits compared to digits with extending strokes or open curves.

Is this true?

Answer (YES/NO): NO